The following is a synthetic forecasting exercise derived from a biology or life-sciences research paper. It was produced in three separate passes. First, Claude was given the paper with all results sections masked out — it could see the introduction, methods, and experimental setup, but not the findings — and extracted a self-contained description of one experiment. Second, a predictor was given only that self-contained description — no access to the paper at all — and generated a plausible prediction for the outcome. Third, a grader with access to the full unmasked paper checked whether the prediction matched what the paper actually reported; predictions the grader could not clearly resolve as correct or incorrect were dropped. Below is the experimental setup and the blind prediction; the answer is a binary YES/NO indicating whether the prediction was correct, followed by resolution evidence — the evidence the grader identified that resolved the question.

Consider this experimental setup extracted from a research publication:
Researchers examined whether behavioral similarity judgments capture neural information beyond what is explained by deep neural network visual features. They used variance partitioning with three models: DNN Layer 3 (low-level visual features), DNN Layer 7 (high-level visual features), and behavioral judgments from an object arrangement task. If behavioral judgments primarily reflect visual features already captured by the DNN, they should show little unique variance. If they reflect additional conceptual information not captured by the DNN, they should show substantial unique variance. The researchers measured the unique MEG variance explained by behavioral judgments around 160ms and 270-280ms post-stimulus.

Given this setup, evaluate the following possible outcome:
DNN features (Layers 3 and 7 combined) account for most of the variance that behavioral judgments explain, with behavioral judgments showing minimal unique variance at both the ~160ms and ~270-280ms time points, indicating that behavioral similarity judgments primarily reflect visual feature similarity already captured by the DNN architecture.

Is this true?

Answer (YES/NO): NO